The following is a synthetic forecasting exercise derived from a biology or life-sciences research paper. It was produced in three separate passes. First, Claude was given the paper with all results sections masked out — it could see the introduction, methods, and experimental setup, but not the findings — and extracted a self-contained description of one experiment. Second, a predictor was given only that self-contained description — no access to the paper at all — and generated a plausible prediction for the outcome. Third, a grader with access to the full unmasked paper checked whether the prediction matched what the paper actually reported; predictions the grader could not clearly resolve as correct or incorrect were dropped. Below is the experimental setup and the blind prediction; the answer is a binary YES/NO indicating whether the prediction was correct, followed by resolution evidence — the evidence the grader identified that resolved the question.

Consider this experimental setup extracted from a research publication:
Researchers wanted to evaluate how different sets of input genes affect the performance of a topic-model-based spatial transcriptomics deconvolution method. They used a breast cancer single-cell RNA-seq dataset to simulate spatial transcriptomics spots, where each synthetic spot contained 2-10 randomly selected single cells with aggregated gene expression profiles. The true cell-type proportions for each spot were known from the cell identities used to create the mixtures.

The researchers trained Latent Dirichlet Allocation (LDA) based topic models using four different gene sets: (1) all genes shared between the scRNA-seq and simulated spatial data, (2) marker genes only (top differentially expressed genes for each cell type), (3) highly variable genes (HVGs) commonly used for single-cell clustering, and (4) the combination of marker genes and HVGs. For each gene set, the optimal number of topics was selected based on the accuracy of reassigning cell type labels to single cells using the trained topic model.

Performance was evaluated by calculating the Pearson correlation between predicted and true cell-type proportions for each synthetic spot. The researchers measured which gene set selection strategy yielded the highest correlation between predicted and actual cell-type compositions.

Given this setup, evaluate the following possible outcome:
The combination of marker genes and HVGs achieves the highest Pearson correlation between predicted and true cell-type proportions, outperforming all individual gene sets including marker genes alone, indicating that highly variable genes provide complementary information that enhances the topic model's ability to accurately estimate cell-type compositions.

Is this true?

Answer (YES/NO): NO